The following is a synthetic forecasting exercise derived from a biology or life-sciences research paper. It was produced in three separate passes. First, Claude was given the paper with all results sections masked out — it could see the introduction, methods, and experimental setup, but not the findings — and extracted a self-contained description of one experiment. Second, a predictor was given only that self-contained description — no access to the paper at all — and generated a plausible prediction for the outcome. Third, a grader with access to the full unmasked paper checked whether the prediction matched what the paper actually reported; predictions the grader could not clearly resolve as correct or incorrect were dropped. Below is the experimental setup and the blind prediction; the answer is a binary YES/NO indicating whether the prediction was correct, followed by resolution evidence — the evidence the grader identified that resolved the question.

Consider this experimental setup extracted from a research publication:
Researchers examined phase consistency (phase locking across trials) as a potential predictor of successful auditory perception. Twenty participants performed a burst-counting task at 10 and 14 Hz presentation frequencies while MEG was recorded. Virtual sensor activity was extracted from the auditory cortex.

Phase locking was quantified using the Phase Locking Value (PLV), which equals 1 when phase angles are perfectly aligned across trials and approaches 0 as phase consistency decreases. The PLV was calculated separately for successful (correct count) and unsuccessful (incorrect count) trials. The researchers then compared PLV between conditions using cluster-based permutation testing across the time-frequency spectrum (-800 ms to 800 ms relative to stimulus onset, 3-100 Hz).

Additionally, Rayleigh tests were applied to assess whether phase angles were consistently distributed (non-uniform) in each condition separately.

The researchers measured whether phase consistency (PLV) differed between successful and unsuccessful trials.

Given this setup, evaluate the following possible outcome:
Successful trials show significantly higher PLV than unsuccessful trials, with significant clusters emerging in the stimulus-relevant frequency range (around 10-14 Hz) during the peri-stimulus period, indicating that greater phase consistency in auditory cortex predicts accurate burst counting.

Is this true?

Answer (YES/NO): NO